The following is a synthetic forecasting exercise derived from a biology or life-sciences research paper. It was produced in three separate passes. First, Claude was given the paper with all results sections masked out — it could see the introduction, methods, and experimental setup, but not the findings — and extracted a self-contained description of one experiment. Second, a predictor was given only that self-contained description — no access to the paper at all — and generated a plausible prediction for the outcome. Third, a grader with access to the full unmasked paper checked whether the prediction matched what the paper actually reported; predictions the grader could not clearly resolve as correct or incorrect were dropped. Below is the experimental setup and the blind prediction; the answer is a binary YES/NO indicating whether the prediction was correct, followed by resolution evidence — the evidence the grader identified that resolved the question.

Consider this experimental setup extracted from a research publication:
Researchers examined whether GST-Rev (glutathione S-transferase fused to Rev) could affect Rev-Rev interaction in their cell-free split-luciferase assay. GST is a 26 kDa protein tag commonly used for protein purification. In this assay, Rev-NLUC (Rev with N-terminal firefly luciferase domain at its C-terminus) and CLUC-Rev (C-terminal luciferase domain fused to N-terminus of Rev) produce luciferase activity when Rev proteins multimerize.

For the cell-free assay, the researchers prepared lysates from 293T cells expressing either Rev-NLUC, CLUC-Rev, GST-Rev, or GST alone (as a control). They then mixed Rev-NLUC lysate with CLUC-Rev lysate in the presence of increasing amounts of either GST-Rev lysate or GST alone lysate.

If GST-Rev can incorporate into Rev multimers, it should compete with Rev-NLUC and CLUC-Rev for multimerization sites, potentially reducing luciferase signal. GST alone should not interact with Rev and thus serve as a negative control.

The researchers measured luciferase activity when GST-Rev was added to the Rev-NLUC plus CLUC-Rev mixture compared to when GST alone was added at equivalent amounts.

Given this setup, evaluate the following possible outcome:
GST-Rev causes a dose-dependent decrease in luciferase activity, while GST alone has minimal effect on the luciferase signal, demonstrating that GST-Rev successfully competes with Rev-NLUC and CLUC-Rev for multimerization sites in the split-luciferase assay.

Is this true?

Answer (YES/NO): YES